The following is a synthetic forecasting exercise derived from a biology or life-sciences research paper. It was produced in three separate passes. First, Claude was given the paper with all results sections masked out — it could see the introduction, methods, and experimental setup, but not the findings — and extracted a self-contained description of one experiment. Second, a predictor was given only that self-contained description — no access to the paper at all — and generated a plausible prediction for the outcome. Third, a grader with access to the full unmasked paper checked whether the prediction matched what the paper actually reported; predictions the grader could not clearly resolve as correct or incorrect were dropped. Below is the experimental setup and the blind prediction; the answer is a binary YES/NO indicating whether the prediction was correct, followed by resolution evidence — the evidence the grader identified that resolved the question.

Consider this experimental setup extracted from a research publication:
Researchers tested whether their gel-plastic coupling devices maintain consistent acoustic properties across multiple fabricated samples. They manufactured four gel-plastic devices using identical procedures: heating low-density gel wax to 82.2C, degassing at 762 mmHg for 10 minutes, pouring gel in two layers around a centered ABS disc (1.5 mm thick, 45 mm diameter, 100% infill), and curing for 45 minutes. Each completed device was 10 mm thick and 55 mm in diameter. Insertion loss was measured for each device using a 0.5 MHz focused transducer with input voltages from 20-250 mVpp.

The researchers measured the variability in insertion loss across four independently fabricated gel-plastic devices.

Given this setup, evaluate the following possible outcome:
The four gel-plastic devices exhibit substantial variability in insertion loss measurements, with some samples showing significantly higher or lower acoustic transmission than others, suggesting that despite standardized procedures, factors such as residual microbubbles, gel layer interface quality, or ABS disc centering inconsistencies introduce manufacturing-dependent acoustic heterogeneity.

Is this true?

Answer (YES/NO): NO